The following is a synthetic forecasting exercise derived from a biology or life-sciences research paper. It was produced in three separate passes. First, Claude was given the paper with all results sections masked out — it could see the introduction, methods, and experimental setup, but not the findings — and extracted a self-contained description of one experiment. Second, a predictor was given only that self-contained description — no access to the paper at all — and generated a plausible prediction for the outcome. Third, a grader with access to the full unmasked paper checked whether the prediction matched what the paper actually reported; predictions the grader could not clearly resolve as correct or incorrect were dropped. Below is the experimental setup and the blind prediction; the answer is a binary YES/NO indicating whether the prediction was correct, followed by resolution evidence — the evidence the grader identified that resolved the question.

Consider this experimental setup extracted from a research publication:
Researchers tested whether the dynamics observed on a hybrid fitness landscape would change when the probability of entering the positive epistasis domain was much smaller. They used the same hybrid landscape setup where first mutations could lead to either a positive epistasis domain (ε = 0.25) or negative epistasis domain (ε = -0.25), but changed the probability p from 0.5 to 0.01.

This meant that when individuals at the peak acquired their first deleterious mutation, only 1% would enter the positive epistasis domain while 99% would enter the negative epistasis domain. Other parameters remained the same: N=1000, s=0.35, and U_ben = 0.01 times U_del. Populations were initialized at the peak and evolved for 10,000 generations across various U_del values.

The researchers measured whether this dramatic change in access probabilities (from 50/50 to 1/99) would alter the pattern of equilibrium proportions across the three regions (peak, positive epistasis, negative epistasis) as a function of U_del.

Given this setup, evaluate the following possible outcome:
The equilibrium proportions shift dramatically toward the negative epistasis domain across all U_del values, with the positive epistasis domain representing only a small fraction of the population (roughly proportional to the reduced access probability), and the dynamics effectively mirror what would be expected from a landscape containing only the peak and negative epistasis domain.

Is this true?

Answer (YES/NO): NO